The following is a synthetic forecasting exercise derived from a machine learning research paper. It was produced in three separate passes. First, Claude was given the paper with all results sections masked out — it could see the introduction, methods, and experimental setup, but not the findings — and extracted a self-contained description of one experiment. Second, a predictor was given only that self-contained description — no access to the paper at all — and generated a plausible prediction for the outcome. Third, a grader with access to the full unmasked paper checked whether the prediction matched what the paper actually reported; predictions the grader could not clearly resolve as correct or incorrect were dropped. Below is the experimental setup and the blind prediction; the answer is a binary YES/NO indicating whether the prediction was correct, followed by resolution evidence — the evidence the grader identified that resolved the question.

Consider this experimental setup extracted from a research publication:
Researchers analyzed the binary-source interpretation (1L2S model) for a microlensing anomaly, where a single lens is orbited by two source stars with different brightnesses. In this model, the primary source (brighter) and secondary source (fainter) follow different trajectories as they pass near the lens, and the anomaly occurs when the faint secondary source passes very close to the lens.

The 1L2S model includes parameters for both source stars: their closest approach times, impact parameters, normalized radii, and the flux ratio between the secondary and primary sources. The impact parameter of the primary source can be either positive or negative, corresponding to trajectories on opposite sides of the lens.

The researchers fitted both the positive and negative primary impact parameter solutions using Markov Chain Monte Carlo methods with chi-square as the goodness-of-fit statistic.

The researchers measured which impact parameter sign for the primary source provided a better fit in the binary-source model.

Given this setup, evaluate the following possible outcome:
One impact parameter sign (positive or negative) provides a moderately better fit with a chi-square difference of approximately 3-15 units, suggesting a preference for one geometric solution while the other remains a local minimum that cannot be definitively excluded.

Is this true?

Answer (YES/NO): NO